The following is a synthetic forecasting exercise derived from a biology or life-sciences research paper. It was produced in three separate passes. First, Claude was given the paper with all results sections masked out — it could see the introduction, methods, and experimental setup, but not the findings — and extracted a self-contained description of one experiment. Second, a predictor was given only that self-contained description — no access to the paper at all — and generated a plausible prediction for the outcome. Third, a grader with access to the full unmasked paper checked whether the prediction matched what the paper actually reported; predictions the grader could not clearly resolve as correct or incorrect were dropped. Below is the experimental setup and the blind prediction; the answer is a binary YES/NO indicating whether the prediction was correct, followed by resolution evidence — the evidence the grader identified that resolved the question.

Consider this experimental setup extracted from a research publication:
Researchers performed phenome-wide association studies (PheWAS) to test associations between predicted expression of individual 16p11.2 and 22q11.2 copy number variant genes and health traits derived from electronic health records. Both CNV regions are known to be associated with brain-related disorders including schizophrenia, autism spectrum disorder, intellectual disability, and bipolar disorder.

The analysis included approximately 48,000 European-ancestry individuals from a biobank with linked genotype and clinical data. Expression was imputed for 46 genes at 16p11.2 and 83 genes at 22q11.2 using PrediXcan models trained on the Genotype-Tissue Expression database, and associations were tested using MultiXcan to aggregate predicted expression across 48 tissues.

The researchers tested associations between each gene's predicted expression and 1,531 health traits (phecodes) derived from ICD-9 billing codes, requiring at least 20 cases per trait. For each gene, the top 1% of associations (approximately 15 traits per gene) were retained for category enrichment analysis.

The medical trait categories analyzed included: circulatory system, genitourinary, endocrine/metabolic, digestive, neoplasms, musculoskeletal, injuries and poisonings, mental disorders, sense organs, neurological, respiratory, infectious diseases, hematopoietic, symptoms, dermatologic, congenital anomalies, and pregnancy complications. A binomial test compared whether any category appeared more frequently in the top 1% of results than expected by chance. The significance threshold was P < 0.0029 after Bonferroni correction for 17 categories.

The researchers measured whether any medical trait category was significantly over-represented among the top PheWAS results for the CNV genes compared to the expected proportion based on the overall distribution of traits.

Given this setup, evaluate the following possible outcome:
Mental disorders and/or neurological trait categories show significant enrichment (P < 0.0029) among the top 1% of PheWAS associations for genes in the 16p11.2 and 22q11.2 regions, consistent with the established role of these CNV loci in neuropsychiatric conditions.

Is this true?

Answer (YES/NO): YES